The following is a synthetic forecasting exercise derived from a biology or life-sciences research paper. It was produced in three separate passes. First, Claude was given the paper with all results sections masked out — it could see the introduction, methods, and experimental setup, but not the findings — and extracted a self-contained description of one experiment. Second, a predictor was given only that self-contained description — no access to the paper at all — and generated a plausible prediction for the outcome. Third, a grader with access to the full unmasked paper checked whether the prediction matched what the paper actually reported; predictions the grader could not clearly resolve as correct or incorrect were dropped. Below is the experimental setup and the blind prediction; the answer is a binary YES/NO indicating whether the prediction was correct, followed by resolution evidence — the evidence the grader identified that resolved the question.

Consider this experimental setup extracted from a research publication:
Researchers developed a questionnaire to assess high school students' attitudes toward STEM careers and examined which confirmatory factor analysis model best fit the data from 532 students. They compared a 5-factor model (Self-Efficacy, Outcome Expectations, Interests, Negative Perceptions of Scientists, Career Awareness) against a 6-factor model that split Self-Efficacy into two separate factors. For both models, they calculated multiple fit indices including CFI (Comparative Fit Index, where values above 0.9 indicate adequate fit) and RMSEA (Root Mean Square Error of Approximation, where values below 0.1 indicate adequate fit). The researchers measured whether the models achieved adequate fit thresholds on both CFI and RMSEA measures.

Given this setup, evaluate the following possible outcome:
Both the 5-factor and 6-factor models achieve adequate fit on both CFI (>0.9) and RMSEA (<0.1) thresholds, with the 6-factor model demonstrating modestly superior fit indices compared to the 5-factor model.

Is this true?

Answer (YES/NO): NO